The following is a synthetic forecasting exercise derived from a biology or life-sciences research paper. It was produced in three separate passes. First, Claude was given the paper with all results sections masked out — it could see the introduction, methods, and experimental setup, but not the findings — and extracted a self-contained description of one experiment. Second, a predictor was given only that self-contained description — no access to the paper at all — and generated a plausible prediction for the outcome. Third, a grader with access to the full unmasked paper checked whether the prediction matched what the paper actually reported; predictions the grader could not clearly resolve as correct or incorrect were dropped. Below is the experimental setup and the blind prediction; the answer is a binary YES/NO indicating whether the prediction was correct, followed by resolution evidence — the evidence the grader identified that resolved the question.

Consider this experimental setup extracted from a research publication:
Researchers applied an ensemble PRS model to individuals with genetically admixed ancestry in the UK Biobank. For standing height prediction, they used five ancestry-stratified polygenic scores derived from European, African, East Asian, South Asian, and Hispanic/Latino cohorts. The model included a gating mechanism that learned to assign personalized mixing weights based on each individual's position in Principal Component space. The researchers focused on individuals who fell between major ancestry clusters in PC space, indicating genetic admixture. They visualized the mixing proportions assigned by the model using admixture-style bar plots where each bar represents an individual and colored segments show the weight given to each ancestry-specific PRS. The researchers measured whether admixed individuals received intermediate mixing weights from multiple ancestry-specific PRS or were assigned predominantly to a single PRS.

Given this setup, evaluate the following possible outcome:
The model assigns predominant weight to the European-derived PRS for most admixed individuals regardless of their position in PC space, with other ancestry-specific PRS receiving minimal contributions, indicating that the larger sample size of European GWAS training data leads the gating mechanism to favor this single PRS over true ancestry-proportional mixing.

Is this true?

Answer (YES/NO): NO